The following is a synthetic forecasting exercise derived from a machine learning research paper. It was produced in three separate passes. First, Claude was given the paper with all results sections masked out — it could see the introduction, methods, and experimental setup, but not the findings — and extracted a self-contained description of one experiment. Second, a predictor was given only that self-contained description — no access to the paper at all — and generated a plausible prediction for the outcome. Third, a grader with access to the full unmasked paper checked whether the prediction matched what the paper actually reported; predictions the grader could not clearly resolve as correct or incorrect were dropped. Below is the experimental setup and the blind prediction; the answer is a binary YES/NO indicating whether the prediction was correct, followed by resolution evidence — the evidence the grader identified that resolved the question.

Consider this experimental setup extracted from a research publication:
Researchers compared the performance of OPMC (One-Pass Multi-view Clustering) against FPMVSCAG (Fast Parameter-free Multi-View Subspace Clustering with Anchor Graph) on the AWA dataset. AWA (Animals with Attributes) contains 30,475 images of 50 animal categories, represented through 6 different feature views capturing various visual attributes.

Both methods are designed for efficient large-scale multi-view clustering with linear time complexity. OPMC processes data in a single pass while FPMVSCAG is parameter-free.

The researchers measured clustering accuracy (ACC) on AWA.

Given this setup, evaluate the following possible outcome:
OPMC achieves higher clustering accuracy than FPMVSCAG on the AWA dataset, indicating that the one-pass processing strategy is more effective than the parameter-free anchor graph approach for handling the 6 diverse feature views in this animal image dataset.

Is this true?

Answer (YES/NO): YES